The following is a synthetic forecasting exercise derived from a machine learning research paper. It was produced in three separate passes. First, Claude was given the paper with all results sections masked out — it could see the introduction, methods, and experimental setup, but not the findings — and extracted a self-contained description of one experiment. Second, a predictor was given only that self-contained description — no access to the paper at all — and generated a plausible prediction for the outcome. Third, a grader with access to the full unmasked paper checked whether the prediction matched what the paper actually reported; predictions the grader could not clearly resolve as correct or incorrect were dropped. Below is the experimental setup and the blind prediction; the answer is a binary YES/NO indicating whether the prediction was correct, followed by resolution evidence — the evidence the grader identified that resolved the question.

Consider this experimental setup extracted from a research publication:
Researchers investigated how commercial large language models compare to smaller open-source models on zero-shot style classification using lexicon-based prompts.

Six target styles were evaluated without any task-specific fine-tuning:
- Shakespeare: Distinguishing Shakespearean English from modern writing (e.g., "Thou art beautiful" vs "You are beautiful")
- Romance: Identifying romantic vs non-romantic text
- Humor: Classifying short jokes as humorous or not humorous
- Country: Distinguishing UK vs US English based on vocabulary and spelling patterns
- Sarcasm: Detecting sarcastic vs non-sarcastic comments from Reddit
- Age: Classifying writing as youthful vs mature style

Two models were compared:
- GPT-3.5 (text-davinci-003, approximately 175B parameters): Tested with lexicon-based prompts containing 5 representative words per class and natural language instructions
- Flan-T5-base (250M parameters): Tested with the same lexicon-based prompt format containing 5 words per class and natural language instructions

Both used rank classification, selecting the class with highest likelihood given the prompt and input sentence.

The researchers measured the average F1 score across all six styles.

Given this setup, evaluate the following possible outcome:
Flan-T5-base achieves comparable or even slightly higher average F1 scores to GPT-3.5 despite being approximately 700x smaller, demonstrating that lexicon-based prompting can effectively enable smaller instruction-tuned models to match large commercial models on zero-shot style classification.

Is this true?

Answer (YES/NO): NO